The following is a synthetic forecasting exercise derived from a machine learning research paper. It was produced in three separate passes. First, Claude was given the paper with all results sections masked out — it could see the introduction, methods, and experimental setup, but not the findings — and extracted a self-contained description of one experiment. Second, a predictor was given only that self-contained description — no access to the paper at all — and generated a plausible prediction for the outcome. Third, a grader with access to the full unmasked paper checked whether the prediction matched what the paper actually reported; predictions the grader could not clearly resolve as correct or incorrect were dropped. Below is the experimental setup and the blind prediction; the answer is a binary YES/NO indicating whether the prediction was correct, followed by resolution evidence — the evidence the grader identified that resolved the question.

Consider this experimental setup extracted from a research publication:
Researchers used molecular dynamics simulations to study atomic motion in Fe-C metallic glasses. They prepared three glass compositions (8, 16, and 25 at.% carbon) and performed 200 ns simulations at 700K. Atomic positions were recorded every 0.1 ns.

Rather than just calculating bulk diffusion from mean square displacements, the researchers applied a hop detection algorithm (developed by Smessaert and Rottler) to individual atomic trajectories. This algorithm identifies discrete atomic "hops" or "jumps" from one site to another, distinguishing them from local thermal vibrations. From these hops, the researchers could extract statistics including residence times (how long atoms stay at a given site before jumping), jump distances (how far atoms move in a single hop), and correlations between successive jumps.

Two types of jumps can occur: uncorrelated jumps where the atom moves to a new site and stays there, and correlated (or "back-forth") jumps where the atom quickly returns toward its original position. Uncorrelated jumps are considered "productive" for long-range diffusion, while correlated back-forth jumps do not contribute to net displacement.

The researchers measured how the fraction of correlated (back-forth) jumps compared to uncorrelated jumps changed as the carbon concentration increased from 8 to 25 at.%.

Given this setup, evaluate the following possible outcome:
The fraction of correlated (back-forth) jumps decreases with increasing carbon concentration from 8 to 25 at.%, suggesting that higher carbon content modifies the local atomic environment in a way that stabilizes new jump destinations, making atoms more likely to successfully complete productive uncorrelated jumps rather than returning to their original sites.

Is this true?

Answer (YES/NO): NO